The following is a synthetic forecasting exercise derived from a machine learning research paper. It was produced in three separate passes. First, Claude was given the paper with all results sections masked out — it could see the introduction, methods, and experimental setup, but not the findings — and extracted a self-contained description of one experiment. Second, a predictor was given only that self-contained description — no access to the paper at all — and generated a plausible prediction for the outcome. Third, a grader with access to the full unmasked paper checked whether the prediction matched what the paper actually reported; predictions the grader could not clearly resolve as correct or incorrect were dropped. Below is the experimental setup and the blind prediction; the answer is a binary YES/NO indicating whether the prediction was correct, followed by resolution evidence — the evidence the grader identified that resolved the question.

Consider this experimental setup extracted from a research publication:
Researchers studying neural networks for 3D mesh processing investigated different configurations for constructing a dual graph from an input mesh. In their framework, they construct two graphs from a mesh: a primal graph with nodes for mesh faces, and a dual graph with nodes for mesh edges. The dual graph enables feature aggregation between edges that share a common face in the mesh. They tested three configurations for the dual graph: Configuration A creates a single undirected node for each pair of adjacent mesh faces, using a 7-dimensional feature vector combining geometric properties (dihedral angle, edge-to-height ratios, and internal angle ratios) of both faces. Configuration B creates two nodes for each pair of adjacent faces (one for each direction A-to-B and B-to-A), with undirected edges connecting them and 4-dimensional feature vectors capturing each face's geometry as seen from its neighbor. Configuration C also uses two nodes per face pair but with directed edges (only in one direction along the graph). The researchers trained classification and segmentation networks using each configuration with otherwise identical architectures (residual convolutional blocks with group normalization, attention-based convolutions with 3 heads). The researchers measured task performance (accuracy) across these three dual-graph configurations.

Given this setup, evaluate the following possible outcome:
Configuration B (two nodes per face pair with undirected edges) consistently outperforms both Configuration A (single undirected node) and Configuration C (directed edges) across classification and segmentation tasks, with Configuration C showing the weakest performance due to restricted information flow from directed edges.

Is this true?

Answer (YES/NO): NO